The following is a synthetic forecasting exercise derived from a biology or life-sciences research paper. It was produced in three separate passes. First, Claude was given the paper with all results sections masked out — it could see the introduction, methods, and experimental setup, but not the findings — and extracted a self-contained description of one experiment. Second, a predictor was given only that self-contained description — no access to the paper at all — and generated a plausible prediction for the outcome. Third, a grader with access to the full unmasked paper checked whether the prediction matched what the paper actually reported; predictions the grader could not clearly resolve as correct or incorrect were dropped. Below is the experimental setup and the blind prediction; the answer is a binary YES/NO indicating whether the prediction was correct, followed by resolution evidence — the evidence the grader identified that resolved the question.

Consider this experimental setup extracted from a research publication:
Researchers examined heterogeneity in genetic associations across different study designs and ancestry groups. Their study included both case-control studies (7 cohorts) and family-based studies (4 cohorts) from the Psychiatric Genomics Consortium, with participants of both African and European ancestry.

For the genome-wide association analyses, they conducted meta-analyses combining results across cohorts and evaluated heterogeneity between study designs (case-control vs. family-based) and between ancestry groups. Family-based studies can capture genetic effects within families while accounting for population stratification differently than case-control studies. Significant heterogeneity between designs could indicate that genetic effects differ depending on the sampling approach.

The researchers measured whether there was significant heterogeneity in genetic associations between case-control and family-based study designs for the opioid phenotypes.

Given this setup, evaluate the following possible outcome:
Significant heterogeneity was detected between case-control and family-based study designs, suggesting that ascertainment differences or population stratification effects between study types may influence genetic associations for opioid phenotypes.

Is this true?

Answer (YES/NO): NO